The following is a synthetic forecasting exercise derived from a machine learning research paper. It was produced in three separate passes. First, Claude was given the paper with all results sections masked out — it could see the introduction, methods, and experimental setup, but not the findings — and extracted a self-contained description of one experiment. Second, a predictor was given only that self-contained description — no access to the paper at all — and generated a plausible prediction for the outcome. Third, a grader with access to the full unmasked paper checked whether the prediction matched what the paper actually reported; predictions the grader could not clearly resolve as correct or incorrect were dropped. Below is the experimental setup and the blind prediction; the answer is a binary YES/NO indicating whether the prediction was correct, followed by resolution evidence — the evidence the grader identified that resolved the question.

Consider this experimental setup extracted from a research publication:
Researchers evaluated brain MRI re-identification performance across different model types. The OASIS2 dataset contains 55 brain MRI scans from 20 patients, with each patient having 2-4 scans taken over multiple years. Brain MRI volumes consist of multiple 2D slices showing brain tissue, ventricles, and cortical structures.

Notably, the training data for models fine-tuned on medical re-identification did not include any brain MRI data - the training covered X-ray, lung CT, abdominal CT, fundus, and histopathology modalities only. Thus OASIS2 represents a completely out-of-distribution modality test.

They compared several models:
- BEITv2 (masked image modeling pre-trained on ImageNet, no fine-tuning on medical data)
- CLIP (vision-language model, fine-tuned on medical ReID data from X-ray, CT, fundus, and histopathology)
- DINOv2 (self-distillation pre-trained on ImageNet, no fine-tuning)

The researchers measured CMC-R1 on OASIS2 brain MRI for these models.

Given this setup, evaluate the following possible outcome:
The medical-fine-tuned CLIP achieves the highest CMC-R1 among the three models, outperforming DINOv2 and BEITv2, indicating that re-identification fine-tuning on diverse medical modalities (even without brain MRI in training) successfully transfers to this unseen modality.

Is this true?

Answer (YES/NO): NO